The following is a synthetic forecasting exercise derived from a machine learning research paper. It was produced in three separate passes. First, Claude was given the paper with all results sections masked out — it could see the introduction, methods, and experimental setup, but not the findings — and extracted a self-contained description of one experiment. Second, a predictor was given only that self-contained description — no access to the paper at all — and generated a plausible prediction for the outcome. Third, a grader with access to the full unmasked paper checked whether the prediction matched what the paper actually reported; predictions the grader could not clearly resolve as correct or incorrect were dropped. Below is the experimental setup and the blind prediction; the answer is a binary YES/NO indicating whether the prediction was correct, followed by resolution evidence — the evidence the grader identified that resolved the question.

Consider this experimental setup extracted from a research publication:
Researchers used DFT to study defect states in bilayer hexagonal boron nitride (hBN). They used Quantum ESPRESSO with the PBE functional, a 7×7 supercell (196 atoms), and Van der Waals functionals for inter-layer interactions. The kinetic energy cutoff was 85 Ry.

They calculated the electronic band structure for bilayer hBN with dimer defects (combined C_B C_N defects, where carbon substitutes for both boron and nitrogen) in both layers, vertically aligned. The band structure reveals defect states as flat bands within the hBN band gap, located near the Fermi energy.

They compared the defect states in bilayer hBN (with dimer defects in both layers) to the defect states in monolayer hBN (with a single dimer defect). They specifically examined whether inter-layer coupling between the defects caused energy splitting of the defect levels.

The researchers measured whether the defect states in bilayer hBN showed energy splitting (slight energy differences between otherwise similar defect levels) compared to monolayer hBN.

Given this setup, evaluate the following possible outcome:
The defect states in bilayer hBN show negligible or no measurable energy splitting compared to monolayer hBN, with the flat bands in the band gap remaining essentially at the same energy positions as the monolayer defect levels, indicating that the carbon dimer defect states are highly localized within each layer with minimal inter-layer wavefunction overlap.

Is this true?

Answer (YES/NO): NO